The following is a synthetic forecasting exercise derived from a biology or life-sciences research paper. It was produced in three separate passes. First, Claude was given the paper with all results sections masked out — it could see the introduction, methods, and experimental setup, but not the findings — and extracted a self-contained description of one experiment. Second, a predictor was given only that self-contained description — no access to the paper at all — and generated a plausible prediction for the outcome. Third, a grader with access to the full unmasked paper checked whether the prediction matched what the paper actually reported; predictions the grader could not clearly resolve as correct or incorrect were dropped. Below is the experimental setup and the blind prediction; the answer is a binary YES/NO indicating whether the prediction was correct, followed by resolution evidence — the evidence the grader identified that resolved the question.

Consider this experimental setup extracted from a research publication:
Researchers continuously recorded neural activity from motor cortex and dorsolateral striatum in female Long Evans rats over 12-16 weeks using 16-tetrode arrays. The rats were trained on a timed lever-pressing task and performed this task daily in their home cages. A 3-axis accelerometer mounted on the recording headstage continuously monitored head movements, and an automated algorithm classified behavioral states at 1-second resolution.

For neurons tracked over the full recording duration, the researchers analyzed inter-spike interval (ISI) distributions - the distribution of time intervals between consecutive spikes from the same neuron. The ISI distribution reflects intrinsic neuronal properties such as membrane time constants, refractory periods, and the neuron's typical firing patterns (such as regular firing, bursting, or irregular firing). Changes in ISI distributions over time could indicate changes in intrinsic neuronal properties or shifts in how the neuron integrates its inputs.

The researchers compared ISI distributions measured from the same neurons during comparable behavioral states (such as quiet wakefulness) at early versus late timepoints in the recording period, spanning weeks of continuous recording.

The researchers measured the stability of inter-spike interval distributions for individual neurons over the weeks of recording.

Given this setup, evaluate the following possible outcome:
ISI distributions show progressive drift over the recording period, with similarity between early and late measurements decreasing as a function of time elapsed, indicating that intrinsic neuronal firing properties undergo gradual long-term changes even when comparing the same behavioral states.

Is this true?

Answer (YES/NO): NO